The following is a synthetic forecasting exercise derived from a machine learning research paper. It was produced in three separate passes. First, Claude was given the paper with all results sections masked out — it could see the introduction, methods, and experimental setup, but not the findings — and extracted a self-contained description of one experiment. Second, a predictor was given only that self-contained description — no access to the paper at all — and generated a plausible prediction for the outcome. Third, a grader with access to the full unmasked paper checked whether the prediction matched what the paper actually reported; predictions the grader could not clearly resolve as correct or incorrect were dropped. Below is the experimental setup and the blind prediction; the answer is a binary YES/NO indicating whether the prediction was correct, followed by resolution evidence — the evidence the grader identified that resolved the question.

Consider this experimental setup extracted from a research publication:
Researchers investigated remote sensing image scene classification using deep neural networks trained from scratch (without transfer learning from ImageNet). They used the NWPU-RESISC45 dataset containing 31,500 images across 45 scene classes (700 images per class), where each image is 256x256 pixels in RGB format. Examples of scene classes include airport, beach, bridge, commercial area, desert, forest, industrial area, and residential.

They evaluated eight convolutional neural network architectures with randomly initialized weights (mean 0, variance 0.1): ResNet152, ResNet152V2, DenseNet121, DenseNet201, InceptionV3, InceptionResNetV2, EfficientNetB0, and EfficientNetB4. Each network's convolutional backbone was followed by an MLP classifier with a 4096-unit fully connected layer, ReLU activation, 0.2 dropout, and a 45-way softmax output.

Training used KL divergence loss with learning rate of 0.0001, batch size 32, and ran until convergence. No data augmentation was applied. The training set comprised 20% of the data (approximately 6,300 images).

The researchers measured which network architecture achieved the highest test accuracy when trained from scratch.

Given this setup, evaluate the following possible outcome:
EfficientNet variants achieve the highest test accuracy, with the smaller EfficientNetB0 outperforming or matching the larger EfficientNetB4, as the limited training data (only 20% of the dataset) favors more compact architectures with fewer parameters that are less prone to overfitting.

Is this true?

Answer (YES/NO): NO